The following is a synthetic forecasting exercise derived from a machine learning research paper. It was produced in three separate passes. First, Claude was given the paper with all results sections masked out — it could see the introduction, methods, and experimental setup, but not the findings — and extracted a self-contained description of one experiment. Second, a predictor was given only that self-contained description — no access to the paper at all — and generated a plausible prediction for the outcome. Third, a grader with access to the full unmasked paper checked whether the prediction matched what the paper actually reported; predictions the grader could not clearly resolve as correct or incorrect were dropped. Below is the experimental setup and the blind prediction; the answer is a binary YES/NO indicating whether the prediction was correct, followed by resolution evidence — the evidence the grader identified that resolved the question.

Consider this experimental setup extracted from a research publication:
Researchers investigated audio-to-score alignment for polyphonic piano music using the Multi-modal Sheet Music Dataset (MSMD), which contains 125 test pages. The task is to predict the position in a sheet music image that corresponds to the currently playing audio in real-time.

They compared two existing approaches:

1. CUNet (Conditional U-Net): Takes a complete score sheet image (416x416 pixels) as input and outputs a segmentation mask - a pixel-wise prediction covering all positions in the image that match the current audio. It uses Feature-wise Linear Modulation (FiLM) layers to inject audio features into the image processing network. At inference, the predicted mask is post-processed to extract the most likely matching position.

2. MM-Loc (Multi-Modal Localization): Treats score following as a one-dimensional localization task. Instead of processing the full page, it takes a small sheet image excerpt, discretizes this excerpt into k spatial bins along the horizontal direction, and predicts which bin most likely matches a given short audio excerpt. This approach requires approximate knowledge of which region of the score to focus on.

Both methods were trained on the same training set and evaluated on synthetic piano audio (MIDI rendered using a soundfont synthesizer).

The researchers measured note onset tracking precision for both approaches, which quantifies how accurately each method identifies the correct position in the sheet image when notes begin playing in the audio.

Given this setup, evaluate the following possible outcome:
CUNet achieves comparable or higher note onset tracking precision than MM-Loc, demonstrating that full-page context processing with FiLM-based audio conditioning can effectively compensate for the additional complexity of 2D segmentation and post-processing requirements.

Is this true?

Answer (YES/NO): YES